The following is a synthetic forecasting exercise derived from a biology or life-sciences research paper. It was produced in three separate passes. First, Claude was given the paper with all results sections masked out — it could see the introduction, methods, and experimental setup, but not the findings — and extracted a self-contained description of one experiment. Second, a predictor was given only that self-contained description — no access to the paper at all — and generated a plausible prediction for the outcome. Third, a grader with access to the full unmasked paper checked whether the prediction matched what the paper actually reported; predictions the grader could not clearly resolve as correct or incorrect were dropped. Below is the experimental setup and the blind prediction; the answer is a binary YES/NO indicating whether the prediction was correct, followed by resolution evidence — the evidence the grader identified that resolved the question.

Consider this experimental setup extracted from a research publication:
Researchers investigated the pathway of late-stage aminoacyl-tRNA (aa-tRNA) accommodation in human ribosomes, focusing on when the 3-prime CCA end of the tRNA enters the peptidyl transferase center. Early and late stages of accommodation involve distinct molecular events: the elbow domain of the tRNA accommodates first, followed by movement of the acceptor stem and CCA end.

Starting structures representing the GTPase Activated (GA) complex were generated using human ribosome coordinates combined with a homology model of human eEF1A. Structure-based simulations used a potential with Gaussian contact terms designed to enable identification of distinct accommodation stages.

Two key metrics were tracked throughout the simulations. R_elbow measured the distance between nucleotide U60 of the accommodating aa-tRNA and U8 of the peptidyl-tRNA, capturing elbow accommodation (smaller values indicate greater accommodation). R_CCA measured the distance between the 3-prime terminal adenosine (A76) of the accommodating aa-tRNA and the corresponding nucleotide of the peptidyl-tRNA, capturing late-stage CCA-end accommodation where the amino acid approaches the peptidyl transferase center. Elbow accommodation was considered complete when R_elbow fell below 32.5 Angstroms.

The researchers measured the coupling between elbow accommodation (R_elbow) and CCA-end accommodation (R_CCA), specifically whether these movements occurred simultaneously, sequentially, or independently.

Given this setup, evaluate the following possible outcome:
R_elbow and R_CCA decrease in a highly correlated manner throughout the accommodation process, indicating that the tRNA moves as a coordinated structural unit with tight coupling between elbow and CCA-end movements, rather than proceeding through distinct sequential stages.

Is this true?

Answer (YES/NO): NO